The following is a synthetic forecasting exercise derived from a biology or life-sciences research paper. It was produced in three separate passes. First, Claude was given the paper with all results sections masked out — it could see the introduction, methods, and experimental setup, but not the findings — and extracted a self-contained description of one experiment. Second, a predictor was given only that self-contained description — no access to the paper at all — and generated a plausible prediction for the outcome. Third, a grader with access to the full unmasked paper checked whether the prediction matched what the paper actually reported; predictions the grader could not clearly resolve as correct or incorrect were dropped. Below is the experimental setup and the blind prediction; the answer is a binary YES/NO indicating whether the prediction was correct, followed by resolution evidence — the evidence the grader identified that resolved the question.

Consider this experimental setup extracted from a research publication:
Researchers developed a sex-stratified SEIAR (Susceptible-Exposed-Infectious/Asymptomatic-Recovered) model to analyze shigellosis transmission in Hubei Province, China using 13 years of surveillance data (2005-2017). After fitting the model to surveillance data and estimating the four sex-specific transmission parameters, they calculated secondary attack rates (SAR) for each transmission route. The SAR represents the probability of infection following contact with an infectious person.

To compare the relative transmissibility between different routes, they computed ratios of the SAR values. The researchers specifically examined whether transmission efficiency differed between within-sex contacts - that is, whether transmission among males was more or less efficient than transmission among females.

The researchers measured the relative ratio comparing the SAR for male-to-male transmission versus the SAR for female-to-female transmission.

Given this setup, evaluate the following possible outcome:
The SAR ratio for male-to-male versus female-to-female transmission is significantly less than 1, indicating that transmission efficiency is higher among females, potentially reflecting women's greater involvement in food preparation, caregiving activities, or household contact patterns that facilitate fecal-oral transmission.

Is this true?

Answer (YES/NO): NO